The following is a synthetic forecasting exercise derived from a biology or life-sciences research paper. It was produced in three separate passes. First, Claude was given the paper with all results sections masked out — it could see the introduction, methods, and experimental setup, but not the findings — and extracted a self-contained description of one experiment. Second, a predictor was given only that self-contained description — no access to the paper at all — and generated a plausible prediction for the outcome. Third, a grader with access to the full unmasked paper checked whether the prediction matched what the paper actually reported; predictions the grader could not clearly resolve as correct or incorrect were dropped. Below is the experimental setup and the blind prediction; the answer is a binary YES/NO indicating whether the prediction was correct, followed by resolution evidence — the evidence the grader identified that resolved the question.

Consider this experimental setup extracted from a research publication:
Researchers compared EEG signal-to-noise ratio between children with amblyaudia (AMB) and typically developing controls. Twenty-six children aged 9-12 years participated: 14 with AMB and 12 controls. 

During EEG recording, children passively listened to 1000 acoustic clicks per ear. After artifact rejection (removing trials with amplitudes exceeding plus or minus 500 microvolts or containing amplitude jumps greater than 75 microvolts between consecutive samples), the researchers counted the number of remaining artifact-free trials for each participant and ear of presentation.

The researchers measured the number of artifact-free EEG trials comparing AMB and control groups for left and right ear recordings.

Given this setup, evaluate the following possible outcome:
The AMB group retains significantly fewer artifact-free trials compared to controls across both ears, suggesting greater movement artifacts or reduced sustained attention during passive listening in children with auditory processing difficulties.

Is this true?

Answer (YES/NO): NO